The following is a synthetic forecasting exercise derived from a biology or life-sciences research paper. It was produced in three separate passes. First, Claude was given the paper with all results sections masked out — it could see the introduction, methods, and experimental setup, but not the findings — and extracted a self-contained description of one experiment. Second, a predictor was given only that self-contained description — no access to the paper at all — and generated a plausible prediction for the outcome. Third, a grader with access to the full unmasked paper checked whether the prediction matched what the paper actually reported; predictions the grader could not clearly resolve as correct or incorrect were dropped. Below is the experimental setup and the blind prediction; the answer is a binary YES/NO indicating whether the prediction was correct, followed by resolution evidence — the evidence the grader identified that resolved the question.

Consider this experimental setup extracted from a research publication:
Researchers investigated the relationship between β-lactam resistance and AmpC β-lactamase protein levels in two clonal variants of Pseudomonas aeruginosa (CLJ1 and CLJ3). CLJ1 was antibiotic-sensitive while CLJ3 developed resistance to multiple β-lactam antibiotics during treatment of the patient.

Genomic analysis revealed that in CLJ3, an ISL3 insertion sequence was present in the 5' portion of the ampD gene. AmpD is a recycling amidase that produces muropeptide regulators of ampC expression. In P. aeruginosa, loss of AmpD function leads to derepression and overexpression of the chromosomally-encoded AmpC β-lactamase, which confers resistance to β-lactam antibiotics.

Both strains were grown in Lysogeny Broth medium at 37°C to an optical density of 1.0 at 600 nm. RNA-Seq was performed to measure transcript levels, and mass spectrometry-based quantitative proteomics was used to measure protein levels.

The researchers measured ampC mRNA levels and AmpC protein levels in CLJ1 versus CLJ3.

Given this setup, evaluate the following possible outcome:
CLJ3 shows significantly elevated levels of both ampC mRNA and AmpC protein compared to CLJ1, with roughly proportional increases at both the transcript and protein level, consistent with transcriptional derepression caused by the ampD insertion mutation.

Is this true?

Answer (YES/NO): NO